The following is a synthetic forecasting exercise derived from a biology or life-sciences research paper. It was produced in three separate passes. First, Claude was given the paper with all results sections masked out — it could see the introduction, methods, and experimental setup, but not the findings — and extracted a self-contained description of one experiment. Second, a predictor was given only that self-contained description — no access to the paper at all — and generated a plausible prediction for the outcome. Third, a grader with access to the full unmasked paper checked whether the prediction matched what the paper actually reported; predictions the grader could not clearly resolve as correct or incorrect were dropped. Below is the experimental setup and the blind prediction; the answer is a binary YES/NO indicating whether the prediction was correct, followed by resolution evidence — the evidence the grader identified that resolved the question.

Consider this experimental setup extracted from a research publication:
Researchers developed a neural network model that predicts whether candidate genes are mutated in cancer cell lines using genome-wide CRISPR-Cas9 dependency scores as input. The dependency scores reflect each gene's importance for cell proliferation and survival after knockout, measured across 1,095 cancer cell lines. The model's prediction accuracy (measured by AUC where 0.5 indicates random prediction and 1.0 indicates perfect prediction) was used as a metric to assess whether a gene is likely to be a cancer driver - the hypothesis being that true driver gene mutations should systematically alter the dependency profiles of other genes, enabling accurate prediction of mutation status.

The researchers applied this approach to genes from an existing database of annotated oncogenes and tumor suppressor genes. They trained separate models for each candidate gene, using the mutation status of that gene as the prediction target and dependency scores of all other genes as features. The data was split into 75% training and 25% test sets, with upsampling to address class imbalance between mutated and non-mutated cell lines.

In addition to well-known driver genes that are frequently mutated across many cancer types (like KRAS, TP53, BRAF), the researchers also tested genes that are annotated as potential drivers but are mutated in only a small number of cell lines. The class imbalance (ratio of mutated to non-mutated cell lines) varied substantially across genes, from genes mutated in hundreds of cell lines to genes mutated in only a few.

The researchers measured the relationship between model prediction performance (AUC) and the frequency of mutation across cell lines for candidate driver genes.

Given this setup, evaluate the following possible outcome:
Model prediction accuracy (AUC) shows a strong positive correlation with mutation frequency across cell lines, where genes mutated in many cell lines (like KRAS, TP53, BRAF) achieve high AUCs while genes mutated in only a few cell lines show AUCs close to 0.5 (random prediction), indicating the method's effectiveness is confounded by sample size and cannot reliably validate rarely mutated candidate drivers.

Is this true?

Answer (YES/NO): NO